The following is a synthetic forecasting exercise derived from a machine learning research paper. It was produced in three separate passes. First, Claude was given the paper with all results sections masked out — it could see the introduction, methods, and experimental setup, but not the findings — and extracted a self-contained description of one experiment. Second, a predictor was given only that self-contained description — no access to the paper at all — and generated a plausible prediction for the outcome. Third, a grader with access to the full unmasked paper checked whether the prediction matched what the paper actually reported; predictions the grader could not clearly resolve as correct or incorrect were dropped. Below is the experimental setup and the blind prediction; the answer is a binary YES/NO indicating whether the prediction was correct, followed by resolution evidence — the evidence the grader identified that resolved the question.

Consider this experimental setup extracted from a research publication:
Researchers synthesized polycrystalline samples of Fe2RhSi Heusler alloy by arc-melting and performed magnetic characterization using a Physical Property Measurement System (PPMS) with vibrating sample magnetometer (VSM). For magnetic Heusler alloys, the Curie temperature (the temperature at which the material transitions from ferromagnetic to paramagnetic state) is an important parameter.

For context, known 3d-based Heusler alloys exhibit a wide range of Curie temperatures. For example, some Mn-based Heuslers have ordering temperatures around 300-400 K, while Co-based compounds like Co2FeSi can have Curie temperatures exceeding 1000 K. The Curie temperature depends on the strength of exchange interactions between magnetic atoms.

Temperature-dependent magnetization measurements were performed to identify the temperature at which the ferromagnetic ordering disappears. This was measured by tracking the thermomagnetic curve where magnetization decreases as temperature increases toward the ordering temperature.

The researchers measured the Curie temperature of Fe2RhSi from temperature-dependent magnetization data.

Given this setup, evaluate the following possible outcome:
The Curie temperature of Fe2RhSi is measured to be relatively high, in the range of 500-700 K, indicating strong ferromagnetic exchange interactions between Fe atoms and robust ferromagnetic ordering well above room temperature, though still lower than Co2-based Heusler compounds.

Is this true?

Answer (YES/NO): NO